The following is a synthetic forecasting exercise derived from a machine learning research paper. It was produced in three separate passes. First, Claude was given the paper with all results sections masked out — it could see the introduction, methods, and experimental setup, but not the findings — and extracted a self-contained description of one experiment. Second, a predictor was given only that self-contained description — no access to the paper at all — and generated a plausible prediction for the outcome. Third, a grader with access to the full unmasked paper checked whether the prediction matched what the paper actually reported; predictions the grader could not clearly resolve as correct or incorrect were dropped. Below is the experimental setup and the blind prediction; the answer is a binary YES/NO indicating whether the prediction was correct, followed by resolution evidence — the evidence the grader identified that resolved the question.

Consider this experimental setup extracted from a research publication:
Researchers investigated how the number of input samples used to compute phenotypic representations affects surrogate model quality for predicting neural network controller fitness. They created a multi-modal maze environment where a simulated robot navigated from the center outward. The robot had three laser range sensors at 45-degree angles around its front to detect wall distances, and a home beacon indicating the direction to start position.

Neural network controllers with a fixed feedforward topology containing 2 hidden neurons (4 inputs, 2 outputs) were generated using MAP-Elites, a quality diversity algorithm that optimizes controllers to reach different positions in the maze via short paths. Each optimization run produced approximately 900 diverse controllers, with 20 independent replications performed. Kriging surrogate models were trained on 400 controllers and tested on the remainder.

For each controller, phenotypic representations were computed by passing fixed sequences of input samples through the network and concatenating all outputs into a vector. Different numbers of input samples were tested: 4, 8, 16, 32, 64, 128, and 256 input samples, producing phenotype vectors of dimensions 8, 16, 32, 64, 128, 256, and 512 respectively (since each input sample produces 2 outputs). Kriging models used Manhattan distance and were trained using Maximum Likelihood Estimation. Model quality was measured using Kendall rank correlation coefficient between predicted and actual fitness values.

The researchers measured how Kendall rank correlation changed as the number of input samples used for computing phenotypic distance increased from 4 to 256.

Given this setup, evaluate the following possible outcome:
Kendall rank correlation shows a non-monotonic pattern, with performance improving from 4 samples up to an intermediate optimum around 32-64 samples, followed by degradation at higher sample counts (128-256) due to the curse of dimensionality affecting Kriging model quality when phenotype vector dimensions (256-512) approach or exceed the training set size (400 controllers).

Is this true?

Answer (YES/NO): NO